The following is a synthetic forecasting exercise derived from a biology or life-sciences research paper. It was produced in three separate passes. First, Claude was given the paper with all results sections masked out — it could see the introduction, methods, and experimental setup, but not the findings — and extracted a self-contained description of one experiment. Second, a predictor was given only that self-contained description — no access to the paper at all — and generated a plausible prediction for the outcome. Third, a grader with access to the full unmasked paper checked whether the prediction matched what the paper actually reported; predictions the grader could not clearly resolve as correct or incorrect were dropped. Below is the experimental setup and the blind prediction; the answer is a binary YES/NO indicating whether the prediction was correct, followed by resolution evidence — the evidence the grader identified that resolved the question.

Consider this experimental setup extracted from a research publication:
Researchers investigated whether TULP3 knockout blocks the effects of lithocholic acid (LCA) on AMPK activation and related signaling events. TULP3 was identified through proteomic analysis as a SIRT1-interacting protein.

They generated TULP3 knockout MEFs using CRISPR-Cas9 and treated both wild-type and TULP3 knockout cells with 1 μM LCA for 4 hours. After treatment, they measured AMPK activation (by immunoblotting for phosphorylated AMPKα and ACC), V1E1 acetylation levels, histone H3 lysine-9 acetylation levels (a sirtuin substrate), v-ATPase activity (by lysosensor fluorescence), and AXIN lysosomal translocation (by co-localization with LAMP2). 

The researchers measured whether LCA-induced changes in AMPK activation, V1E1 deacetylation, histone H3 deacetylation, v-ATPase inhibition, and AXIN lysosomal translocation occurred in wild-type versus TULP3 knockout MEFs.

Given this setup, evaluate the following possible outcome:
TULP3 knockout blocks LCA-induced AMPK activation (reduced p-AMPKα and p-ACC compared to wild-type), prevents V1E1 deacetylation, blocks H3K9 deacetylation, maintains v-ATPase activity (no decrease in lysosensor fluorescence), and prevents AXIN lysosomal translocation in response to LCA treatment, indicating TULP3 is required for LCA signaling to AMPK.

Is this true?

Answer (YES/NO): YES